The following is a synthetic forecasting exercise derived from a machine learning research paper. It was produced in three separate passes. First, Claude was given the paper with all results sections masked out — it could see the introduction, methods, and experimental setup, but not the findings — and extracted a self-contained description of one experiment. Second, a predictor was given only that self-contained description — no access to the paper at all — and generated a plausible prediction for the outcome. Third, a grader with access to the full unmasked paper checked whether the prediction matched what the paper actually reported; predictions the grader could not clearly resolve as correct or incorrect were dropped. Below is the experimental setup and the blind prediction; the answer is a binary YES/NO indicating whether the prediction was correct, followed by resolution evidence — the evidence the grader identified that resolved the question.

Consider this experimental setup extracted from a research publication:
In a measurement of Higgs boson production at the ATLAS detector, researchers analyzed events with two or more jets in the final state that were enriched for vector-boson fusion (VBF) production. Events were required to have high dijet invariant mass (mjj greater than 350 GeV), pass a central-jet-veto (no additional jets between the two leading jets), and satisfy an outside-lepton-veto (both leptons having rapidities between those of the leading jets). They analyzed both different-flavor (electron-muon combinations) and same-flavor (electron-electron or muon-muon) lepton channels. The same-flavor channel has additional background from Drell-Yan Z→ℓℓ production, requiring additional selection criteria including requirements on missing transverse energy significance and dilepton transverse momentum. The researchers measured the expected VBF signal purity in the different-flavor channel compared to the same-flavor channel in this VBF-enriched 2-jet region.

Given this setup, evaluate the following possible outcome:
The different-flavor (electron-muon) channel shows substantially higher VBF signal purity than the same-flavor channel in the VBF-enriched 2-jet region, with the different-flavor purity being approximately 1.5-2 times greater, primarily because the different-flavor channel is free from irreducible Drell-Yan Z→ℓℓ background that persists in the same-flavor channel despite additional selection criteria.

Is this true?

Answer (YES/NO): NO